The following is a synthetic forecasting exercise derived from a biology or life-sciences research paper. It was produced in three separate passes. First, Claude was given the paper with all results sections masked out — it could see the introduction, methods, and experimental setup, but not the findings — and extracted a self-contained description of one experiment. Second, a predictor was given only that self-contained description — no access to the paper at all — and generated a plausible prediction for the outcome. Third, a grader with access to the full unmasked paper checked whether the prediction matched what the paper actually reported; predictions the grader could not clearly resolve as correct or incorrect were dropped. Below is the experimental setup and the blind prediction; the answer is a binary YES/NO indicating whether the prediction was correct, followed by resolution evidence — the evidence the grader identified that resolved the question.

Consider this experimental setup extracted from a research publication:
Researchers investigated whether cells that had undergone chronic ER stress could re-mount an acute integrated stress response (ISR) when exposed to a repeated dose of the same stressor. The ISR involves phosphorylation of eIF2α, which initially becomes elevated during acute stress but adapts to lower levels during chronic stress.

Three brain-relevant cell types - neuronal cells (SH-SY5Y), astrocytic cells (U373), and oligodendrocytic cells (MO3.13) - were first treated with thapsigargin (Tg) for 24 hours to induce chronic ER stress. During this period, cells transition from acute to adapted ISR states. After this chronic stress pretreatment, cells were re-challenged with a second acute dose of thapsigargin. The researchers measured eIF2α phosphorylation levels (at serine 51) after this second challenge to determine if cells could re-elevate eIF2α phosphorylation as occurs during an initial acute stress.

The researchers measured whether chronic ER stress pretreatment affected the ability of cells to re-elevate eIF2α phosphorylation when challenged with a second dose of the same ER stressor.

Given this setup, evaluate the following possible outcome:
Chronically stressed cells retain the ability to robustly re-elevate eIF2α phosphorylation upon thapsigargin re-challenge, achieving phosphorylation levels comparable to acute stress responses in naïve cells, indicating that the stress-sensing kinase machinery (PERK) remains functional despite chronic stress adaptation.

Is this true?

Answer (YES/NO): NO